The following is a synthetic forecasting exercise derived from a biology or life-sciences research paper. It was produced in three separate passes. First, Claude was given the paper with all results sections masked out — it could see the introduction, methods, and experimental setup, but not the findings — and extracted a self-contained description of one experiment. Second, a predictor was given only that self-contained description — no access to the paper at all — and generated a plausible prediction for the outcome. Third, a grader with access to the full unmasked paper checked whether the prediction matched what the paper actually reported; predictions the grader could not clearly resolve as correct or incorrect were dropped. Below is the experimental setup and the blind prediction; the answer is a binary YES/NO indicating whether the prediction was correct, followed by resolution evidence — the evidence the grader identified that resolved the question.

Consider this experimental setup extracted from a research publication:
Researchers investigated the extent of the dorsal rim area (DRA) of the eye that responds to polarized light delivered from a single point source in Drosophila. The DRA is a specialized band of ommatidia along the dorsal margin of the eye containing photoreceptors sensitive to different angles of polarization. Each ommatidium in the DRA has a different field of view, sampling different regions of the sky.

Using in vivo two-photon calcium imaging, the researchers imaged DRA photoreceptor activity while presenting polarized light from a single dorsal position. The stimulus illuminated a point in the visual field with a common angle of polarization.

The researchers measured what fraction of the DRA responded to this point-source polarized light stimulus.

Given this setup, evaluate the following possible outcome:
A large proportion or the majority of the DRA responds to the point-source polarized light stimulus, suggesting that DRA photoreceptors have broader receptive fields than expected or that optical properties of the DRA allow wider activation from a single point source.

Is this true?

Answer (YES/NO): YES